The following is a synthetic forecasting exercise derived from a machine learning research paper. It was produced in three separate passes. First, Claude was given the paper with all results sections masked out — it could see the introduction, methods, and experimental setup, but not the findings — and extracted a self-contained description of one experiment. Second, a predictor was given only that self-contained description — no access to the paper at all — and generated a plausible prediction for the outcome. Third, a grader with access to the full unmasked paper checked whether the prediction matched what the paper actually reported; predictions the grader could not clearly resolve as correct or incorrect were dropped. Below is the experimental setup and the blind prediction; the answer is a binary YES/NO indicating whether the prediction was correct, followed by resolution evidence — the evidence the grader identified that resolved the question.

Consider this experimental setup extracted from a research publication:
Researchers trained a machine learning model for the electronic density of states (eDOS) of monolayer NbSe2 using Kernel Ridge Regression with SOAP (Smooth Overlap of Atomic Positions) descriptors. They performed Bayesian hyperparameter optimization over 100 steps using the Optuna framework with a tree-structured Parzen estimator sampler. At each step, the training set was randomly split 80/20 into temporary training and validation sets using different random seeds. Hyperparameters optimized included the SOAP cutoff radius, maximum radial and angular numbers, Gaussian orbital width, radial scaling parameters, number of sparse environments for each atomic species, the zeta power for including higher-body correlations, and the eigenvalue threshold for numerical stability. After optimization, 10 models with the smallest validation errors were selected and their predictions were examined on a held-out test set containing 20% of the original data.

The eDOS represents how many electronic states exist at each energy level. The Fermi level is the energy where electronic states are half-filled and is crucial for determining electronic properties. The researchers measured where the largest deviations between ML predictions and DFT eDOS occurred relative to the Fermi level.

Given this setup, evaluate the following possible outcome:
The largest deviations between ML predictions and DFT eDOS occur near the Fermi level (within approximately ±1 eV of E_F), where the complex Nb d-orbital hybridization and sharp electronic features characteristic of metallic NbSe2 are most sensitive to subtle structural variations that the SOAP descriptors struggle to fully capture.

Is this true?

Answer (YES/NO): NO